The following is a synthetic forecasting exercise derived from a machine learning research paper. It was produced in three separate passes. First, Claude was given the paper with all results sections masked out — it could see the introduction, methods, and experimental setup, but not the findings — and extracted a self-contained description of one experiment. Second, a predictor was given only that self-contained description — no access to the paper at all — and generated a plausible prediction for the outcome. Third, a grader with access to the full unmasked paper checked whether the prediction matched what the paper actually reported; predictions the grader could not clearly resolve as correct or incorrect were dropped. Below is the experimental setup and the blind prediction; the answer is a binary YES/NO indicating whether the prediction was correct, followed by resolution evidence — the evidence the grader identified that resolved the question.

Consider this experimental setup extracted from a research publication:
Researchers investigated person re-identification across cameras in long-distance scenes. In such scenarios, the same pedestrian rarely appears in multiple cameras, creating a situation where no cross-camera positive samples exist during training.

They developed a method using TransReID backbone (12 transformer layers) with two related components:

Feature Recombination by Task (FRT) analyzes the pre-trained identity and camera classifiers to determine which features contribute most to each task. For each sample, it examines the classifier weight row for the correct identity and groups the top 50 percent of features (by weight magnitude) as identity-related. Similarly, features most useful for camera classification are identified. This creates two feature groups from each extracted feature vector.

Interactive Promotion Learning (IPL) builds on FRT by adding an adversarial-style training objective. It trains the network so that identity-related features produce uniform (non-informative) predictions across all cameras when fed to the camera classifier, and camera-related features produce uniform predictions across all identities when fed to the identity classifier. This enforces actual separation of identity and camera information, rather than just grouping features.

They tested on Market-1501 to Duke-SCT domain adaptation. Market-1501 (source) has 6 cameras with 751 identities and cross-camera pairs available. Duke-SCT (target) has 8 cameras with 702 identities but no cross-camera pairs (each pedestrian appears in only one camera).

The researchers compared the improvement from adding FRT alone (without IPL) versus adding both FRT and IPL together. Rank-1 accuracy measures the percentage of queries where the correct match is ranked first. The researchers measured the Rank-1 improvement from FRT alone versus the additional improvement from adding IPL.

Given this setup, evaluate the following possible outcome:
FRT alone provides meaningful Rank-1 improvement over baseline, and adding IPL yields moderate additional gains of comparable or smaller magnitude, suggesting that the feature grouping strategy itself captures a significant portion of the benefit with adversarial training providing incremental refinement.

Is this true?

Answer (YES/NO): NO